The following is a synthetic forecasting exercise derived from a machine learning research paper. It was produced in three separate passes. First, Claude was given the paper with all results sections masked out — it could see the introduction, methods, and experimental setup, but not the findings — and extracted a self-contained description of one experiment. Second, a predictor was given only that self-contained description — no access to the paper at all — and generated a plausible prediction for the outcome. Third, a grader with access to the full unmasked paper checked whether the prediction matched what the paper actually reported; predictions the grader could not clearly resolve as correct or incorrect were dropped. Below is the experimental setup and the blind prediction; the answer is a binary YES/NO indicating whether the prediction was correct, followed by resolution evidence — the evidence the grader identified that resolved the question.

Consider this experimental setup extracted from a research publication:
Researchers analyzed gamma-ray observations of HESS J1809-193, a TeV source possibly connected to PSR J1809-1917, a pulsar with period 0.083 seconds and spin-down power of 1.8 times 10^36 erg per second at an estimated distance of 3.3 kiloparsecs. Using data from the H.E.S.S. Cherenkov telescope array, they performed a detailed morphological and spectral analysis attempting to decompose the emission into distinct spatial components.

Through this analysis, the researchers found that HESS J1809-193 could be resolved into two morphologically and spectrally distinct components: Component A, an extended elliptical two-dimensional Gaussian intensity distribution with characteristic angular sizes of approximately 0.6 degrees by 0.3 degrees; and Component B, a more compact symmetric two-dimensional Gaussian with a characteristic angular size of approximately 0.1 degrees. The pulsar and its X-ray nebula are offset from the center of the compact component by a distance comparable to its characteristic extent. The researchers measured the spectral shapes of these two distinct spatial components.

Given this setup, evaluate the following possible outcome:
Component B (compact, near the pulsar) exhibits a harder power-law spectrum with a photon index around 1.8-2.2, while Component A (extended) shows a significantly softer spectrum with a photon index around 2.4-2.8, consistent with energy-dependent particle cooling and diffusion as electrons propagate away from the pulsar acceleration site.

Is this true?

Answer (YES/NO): NO